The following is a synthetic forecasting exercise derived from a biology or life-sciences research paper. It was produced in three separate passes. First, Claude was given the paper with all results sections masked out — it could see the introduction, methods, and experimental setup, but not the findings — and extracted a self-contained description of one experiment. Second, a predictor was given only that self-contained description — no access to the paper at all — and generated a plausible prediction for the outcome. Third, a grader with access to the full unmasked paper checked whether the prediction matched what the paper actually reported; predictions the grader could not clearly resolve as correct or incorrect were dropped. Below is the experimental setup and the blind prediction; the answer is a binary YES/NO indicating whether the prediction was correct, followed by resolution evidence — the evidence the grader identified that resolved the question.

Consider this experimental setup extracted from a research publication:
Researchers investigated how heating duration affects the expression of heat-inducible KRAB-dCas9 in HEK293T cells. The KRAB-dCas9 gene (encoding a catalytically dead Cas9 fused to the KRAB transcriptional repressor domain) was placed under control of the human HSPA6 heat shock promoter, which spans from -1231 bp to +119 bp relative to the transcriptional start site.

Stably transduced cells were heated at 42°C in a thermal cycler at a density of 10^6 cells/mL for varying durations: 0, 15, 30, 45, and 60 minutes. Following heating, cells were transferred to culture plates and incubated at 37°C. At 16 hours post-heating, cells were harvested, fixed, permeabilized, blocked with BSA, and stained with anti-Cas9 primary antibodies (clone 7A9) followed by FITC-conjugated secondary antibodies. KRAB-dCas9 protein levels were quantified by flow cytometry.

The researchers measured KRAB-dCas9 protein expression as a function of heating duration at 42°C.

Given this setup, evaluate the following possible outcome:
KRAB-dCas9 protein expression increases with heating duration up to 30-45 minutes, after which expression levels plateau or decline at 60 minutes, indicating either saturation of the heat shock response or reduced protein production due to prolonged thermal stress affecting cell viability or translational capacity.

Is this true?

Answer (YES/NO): NO